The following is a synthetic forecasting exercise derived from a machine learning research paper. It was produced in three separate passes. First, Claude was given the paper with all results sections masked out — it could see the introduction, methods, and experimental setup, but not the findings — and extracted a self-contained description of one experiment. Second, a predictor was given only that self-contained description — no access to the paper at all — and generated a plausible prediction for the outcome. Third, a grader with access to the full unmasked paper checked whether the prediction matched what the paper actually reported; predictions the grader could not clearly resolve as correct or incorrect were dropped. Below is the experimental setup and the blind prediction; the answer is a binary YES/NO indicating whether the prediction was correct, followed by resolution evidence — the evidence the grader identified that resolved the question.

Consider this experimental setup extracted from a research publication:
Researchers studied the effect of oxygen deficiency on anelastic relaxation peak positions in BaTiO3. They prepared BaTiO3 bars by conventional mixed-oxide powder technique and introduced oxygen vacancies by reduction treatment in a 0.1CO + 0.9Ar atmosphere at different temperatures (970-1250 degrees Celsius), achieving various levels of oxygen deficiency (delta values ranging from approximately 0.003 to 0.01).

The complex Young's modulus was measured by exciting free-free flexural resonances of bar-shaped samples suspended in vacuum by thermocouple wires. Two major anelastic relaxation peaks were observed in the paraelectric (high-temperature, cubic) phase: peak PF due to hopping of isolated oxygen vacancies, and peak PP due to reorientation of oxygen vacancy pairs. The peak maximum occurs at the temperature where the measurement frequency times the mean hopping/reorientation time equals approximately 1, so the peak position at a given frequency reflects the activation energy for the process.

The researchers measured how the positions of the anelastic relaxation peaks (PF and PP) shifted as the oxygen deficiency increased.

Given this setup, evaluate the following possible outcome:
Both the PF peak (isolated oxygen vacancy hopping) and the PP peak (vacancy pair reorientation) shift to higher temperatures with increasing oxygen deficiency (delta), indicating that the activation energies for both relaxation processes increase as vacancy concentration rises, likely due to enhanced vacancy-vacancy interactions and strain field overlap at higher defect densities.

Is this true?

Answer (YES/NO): NO